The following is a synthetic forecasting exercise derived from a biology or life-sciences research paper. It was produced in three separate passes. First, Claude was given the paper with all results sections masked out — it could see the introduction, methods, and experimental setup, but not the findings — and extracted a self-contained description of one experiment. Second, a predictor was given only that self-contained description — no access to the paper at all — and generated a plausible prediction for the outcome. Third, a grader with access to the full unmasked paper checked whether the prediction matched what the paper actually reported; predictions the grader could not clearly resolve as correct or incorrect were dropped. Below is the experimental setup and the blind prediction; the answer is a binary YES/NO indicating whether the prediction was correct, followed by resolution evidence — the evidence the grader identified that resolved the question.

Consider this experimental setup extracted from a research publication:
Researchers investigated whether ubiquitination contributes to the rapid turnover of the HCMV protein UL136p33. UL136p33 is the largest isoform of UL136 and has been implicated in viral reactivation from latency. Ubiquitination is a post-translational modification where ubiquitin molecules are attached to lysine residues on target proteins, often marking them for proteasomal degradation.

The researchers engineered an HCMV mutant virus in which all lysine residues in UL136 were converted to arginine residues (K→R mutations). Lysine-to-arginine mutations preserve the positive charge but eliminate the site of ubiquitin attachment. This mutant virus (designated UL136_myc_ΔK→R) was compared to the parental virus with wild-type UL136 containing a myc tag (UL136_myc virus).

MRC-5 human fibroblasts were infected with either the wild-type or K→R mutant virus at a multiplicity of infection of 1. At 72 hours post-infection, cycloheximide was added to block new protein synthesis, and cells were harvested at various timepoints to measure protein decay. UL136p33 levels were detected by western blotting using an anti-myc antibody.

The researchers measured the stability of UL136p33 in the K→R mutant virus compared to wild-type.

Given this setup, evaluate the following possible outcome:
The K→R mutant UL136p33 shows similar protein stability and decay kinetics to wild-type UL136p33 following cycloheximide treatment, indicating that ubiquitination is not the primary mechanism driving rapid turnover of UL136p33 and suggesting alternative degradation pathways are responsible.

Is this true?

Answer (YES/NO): NO